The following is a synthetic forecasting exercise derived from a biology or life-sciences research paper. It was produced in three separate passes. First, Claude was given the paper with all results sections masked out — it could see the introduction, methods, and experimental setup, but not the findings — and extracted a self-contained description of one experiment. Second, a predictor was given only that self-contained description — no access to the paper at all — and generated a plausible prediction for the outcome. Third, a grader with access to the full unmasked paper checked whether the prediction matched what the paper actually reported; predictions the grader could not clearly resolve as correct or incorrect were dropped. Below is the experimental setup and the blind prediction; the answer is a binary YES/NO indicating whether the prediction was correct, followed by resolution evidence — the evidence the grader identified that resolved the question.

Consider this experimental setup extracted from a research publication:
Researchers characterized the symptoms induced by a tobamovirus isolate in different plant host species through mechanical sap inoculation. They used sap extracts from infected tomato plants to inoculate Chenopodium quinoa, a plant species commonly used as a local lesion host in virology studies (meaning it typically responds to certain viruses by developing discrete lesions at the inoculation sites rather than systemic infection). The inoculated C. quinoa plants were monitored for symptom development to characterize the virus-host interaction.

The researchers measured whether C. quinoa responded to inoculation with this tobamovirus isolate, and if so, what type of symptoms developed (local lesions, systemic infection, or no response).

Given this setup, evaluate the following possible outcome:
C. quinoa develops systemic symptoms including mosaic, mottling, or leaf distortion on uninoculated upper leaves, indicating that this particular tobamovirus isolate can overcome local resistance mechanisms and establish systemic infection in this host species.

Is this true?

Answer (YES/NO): NO